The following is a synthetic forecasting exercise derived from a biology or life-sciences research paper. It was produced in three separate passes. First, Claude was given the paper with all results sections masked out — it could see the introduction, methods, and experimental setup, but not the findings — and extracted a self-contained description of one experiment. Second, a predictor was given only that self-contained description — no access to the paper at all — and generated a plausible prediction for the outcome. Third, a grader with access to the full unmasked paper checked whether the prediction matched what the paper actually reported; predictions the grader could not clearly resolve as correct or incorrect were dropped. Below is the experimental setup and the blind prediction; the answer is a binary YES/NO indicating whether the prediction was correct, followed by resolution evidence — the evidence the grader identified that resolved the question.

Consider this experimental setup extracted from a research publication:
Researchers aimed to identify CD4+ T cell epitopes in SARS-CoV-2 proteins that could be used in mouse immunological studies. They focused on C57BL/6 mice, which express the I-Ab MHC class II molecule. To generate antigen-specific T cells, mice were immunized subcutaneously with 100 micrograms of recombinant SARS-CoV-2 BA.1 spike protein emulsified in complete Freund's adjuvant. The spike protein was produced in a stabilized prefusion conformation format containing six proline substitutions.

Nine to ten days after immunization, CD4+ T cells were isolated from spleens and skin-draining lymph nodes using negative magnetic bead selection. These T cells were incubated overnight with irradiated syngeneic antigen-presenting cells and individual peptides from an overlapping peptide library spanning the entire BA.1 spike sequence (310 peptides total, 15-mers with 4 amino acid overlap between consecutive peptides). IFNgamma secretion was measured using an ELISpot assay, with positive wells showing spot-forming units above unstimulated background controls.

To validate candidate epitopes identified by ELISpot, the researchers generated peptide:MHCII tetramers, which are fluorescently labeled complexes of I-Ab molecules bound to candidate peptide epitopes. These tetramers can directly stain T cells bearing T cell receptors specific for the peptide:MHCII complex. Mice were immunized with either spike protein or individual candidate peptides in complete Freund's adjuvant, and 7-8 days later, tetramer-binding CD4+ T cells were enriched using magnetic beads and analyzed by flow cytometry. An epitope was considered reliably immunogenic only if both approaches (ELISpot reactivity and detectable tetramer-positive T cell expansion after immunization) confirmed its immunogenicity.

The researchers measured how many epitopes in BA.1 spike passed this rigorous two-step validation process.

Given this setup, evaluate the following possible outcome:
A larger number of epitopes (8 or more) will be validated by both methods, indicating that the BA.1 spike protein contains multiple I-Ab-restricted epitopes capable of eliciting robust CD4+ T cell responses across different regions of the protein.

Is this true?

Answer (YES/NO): NO